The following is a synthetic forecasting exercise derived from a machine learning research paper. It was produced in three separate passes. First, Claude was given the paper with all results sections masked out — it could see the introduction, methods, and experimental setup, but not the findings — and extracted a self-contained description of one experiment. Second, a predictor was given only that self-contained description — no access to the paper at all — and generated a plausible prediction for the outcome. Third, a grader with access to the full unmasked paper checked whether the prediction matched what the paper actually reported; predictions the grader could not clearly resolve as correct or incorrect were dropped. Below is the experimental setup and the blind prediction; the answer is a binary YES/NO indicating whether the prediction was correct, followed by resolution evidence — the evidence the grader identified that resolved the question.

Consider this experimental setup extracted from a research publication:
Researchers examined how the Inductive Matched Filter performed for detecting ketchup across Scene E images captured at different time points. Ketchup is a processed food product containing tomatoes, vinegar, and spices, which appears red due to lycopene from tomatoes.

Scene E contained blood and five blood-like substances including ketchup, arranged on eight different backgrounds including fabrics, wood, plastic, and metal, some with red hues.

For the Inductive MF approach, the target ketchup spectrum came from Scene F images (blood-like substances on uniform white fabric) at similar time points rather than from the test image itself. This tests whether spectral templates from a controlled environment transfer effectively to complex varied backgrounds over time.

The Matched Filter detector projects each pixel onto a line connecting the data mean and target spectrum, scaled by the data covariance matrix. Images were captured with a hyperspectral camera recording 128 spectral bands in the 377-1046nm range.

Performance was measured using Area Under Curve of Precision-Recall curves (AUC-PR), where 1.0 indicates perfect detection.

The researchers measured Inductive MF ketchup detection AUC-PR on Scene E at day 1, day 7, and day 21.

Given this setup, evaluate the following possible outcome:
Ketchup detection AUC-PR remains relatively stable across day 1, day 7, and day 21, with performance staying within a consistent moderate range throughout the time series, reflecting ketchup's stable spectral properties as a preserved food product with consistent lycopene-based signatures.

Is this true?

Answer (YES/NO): NO